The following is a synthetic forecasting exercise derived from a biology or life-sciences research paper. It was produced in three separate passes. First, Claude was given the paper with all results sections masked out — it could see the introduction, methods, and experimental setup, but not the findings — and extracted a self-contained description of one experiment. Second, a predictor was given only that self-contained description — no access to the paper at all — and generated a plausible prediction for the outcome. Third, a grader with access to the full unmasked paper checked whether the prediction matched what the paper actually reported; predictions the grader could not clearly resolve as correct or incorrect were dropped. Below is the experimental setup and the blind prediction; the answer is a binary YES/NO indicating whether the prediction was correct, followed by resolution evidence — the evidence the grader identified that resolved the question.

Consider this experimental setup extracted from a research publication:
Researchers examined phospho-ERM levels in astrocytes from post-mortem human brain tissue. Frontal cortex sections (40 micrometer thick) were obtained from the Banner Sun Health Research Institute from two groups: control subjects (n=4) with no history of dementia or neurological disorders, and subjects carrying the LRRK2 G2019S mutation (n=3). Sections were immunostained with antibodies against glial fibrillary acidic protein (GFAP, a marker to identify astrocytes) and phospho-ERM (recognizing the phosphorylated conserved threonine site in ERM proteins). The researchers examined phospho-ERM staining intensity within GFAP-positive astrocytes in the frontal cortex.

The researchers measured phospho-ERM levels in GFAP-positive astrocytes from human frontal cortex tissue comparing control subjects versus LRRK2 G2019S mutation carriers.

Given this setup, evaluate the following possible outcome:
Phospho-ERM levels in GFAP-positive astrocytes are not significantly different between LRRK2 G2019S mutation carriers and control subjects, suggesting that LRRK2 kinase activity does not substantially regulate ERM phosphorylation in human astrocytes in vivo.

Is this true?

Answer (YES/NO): NO